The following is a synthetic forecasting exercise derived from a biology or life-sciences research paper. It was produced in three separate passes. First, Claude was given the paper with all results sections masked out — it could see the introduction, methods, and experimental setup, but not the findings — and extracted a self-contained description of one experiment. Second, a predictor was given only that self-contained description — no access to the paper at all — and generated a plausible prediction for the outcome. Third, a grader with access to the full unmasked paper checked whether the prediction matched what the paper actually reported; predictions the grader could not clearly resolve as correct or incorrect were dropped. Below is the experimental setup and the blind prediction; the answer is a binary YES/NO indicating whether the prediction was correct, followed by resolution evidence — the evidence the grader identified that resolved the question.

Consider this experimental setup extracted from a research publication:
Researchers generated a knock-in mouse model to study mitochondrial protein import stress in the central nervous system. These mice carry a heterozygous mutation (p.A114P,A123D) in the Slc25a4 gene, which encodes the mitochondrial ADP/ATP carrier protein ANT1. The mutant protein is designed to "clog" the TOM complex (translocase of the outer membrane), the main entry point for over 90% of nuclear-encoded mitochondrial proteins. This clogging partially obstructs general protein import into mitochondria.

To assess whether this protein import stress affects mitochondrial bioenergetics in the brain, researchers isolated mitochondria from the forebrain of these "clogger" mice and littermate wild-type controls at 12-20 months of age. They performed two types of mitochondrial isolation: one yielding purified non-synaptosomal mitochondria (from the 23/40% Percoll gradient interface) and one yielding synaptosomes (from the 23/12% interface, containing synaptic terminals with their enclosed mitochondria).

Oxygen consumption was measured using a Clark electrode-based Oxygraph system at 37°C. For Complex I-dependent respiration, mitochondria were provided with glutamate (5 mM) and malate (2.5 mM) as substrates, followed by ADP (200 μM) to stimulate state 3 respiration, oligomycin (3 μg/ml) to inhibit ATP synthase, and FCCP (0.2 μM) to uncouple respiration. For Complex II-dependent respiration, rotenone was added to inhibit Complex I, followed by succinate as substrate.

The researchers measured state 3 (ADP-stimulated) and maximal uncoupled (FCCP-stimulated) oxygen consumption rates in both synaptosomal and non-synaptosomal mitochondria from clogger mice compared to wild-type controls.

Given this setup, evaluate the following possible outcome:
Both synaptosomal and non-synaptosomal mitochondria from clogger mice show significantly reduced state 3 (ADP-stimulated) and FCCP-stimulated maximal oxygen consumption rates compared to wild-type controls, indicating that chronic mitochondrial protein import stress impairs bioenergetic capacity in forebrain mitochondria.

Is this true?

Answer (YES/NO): NO